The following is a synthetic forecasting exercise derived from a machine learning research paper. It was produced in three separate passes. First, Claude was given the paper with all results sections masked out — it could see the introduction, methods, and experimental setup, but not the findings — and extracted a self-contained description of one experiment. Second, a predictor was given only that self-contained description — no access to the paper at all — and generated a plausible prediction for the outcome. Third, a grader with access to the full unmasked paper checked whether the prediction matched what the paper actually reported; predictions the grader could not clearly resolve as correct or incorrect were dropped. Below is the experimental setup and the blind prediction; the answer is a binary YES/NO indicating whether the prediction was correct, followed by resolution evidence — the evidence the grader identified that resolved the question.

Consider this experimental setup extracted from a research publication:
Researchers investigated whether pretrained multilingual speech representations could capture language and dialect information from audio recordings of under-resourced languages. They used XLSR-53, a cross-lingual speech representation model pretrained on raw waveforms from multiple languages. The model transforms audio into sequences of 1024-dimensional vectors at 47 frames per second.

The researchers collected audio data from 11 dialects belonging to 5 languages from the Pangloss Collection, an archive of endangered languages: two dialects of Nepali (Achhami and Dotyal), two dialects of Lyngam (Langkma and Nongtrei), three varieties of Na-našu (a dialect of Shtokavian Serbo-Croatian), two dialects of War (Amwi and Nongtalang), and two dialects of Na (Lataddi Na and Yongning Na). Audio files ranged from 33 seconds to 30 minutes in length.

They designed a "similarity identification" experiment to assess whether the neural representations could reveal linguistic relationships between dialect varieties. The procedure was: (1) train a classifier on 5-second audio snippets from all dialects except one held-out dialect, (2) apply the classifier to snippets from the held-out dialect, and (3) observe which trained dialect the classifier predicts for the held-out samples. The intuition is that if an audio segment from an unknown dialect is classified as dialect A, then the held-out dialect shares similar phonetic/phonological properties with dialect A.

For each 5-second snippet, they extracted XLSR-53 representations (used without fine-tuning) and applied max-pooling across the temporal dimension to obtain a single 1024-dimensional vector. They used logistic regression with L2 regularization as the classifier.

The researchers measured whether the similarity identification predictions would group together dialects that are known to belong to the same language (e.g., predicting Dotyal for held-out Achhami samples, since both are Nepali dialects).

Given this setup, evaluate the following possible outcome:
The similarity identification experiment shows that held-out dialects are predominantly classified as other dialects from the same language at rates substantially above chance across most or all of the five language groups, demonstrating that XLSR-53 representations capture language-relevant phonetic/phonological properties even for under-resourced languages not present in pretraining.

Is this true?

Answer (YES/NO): NO